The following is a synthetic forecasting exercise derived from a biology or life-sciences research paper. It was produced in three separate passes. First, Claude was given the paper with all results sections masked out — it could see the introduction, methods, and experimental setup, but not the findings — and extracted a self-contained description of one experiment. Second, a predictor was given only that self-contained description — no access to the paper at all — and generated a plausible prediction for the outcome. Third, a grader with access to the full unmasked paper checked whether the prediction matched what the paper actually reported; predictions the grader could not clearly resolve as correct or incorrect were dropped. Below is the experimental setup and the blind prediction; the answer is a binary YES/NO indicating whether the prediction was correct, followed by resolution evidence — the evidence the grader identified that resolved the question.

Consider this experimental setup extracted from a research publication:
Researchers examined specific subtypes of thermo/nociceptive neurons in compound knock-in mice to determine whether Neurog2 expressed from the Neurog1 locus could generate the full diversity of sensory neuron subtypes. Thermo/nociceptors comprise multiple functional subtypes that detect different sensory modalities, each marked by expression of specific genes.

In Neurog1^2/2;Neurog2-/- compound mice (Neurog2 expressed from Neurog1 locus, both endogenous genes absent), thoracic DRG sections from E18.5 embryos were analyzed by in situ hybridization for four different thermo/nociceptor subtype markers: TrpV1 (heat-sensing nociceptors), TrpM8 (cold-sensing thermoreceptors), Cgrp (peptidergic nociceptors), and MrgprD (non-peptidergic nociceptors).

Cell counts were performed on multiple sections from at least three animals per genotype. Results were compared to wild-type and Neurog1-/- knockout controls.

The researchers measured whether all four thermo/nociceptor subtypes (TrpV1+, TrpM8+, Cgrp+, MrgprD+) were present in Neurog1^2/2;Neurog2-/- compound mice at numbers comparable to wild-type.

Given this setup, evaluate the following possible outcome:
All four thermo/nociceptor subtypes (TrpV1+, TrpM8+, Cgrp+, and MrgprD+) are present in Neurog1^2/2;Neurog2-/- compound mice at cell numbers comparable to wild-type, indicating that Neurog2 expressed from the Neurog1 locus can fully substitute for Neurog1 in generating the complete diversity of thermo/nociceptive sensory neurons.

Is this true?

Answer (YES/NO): NO